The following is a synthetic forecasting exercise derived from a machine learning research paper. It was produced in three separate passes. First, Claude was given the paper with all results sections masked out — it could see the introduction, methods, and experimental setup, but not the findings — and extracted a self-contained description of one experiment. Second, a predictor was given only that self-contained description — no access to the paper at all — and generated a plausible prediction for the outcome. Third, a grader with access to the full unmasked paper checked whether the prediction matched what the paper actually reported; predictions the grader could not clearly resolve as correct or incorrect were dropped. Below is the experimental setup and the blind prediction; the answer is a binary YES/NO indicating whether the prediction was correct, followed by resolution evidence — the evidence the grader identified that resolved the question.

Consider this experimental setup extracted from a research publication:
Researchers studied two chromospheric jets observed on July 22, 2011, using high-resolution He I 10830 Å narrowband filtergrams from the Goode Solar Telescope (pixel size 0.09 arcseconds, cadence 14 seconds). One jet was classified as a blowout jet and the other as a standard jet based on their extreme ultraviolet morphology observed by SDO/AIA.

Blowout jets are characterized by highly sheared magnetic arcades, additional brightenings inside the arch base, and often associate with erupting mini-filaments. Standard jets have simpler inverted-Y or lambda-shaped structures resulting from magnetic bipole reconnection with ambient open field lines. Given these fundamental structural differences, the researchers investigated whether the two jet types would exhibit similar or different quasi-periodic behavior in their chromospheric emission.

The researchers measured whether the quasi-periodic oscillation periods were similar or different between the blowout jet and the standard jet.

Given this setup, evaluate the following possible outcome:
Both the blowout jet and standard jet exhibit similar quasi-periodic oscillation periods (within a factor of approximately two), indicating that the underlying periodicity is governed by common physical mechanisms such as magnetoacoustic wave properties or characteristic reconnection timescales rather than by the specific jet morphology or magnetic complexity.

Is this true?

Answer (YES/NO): YES